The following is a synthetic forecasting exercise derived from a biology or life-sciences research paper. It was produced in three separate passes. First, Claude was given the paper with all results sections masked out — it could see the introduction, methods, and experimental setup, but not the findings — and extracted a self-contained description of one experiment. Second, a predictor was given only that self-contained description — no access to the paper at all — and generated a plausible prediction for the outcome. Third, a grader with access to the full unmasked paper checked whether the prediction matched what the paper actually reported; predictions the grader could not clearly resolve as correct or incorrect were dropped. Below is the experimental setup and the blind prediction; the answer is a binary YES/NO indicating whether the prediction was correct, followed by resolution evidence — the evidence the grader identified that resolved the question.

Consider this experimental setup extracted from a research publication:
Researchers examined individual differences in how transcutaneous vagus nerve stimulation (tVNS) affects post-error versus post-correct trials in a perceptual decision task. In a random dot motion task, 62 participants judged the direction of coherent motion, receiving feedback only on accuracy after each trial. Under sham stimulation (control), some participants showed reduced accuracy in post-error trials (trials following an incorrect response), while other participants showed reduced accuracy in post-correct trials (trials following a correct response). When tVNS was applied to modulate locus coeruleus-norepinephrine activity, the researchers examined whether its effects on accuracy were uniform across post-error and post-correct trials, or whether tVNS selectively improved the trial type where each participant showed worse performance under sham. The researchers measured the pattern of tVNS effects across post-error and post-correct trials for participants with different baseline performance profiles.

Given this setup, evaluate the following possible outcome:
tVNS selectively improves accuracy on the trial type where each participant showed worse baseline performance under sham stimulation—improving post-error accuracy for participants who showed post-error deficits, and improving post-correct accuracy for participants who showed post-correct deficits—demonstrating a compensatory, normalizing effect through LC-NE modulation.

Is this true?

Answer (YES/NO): YES